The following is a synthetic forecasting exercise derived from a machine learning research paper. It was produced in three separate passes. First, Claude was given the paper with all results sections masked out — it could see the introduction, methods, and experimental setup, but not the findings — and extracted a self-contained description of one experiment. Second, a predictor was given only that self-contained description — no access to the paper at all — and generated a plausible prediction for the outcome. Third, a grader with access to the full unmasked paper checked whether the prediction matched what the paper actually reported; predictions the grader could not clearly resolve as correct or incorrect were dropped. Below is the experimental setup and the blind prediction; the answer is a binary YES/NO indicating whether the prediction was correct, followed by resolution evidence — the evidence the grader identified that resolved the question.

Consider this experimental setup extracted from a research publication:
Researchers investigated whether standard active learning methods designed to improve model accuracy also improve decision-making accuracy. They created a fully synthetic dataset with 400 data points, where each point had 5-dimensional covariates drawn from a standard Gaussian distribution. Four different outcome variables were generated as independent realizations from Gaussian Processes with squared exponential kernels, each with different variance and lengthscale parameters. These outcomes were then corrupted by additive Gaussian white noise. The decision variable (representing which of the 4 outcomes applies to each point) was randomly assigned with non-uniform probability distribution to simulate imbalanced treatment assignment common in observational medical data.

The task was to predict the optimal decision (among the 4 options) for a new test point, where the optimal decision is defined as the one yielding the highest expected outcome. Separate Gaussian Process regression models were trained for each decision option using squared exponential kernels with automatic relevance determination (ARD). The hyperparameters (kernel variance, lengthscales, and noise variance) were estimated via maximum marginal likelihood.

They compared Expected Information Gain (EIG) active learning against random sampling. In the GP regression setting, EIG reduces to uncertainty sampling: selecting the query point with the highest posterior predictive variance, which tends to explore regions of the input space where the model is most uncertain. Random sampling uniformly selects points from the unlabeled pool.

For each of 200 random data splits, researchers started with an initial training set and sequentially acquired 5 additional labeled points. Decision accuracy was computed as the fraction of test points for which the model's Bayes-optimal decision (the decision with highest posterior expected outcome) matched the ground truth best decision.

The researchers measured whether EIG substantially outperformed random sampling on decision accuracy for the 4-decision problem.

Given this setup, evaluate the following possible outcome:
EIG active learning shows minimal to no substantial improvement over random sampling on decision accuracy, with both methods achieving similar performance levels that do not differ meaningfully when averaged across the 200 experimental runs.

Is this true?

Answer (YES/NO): YES